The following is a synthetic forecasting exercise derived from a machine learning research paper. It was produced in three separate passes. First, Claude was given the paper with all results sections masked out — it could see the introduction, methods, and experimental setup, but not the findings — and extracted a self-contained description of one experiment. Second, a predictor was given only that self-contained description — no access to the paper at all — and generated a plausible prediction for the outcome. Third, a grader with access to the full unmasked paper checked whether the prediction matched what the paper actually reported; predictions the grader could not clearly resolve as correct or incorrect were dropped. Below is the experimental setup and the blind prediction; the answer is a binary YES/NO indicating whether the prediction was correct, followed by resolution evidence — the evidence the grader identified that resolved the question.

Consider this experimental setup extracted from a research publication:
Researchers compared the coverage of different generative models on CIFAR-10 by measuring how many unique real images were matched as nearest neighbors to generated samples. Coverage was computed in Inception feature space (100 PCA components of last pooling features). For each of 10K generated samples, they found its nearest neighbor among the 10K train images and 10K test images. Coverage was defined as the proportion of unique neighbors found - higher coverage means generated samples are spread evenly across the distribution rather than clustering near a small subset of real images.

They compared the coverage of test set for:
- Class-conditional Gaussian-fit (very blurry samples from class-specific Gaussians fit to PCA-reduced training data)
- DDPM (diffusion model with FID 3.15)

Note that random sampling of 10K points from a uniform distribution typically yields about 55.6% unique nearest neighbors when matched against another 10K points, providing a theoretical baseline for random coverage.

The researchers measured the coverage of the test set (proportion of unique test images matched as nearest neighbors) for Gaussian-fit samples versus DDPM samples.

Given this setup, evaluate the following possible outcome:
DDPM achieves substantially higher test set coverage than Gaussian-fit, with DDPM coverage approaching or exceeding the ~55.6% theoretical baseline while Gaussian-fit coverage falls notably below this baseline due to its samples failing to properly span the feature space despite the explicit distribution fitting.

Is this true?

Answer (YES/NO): YES